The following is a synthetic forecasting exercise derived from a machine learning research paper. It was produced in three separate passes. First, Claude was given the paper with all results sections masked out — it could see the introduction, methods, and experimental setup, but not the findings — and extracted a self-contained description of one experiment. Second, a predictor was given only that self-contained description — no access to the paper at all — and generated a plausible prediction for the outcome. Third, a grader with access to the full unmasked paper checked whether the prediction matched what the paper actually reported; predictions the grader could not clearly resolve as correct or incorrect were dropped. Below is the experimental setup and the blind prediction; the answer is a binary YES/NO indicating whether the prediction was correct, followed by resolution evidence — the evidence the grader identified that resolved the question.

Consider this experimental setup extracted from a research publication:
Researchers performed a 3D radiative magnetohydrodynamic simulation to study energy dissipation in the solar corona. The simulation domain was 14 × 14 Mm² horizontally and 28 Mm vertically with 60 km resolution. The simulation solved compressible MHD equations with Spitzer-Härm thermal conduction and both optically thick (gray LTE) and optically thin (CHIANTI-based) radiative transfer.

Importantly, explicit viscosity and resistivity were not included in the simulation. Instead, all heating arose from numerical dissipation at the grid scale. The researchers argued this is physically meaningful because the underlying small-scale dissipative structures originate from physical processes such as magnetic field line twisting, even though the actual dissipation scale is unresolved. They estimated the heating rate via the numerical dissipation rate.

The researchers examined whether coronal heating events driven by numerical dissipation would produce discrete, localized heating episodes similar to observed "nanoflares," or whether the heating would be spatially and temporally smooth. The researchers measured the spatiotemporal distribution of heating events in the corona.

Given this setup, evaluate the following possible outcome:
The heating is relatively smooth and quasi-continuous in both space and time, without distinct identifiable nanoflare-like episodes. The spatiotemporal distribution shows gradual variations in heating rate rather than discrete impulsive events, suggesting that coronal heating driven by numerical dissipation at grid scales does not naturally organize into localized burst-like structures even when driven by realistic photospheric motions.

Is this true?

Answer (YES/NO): NO